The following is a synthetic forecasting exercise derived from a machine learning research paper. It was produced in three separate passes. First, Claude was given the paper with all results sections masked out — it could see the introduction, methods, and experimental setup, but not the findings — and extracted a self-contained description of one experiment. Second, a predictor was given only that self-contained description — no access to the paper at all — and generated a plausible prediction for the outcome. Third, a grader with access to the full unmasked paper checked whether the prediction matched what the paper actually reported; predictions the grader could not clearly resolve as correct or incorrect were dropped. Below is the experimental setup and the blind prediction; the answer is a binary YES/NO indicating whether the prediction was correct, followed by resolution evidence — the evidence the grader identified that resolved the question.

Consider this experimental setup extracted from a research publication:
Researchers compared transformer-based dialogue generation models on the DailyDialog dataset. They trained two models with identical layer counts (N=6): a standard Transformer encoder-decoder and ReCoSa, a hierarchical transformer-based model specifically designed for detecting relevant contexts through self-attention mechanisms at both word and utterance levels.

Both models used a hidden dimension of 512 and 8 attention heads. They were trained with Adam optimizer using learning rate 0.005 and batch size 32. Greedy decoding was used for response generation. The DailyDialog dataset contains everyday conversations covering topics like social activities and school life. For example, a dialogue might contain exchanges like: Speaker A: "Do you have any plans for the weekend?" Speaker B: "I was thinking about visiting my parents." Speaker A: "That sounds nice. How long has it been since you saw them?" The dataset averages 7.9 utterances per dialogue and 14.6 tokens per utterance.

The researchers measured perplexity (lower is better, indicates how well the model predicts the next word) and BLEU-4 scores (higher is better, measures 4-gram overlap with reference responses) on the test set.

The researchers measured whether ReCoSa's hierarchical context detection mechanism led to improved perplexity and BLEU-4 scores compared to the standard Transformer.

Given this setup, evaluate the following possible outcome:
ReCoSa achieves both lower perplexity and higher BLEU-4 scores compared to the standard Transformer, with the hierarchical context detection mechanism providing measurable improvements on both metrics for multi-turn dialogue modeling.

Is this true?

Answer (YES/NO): NO